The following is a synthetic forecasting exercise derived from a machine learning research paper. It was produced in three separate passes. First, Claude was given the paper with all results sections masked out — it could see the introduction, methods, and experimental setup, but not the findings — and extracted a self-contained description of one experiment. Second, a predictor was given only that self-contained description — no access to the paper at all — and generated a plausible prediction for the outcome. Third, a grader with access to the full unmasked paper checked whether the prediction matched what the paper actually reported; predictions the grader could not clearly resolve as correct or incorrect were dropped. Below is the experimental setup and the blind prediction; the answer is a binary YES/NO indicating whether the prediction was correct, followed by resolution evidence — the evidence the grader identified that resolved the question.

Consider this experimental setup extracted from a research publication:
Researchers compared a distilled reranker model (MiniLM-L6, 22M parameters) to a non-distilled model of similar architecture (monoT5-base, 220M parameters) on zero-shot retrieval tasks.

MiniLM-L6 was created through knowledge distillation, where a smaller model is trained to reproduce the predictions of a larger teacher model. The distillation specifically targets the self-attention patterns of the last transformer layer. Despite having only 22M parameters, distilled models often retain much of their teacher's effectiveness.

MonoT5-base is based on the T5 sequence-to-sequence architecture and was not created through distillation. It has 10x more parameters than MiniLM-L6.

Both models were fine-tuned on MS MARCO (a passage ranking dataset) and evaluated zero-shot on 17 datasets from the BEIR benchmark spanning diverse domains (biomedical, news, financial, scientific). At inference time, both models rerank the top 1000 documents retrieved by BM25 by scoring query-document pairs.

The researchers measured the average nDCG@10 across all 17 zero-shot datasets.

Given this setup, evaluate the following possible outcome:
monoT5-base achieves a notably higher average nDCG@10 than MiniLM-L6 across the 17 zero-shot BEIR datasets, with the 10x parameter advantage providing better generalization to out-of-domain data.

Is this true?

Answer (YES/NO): NO